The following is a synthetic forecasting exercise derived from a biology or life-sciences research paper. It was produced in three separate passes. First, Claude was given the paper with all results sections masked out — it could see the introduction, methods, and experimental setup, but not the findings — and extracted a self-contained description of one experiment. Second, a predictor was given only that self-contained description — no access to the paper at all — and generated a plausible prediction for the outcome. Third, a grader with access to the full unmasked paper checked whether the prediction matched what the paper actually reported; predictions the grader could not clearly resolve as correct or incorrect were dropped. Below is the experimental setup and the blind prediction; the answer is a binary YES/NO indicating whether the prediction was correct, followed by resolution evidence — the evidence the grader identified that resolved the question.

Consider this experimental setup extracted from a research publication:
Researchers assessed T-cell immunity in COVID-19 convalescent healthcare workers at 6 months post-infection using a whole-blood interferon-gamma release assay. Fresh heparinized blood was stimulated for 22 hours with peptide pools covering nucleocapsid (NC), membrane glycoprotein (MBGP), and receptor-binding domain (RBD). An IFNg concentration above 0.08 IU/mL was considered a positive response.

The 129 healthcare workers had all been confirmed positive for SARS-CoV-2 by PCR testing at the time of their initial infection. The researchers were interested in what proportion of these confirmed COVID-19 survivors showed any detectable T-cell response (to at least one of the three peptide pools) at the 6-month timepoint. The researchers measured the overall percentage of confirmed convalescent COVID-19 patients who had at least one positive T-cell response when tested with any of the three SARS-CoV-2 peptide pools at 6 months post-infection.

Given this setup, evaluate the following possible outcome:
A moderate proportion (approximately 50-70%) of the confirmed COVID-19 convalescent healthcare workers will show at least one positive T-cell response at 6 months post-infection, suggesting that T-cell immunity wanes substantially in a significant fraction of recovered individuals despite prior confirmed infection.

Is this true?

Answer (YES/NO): NO